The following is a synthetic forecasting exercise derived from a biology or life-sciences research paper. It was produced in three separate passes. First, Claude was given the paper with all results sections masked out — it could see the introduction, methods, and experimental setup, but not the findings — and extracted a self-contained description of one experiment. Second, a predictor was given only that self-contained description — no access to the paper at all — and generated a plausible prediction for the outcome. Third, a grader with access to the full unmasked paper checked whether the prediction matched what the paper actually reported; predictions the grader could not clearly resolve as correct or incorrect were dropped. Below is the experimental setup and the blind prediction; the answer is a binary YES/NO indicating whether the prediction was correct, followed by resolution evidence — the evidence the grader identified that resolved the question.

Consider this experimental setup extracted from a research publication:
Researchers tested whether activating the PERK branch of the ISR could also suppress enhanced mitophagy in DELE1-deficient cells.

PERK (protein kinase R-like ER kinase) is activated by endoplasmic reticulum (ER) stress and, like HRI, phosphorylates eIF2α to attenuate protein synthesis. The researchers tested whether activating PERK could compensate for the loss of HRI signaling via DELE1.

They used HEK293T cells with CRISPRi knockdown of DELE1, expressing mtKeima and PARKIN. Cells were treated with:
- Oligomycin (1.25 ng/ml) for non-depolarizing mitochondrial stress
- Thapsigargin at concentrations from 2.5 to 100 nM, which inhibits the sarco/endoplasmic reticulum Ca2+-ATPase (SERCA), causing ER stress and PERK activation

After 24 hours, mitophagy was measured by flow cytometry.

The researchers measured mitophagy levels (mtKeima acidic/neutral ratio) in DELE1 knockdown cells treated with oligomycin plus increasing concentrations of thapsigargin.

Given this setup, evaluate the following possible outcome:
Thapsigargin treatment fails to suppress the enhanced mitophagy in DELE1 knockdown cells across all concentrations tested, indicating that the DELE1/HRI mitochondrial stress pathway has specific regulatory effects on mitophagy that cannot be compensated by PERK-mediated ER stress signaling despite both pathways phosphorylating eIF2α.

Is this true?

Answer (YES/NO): NO